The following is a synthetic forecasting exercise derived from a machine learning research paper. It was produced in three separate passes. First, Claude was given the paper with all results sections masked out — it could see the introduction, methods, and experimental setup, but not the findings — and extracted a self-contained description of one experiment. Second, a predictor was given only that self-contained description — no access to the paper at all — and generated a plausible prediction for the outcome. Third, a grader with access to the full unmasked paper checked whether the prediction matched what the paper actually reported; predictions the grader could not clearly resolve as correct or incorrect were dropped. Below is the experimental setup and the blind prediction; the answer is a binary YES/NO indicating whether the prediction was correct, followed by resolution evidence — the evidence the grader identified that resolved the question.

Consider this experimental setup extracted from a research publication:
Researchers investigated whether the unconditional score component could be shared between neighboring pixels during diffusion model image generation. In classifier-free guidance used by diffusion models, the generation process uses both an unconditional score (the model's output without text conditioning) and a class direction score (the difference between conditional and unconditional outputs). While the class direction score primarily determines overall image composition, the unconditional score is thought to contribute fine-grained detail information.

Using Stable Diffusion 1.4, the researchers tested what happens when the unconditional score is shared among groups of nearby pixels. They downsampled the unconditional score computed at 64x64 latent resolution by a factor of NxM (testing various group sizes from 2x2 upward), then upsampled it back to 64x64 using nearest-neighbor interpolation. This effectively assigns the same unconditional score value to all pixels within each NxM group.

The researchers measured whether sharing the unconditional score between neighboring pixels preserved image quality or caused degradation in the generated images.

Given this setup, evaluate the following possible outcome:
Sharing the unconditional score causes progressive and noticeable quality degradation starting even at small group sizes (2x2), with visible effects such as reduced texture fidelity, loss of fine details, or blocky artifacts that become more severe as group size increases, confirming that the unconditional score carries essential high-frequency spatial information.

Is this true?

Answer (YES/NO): NO